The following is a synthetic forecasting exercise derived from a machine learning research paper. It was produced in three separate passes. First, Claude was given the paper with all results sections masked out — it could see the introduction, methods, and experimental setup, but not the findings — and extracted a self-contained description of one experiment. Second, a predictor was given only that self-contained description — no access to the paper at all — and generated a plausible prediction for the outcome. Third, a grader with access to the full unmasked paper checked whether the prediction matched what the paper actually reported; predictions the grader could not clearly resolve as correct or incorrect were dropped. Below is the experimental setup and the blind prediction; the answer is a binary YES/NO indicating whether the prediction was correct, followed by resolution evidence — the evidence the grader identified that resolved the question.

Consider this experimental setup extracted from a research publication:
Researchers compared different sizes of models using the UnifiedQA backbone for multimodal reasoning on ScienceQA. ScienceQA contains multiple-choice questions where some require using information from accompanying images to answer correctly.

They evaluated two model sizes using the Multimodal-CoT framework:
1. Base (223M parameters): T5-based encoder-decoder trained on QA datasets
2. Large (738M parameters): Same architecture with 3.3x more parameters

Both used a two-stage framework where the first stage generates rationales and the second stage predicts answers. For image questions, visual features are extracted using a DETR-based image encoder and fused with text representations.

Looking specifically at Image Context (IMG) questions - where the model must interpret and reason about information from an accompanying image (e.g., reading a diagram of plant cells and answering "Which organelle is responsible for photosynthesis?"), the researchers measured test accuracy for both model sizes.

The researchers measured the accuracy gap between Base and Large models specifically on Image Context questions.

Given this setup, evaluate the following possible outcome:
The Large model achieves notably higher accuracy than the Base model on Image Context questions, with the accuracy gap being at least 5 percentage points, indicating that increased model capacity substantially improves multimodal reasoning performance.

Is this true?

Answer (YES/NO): YES